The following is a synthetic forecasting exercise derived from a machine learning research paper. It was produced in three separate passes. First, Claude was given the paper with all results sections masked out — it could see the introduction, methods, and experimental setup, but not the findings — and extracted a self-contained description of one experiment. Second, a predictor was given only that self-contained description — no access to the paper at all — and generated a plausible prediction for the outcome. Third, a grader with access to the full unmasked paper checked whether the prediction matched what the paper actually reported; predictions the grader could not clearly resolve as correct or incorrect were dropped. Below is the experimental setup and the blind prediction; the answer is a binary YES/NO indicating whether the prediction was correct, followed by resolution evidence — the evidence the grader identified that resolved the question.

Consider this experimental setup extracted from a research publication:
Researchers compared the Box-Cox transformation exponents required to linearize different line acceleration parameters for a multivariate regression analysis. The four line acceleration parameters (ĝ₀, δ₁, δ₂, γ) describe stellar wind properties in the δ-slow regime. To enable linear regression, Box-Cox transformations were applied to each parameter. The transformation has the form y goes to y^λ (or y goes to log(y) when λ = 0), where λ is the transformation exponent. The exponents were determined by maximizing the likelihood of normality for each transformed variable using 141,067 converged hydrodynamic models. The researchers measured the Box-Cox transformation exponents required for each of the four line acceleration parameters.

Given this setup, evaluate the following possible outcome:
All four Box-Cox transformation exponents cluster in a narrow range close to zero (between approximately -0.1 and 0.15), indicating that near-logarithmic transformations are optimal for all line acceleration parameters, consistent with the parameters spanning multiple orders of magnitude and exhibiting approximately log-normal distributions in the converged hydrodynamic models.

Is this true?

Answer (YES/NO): NO